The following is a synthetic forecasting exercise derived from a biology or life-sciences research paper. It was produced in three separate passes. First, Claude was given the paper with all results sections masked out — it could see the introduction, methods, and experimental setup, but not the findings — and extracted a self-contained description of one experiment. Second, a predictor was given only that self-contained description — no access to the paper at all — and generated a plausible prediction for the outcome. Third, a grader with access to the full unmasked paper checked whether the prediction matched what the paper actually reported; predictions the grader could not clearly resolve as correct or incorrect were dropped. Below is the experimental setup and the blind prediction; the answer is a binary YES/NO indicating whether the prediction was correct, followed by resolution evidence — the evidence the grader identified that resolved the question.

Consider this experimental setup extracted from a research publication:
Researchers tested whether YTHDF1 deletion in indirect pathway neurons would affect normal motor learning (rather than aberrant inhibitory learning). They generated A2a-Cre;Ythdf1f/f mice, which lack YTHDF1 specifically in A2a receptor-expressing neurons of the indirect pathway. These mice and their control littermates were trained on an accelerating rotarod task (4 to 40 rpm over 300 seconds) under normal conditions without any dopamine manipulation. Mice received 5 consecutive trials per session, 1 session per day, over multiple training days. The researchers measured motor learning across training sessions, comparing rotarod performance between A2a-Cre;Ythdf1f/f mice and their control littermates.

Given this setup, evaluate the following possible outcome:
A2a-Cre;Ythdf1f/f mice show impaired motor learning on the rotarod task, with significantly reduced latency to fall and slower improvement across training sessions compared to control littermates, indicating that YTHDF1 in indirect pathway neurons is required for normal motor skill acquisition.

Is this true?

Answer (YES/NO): NO